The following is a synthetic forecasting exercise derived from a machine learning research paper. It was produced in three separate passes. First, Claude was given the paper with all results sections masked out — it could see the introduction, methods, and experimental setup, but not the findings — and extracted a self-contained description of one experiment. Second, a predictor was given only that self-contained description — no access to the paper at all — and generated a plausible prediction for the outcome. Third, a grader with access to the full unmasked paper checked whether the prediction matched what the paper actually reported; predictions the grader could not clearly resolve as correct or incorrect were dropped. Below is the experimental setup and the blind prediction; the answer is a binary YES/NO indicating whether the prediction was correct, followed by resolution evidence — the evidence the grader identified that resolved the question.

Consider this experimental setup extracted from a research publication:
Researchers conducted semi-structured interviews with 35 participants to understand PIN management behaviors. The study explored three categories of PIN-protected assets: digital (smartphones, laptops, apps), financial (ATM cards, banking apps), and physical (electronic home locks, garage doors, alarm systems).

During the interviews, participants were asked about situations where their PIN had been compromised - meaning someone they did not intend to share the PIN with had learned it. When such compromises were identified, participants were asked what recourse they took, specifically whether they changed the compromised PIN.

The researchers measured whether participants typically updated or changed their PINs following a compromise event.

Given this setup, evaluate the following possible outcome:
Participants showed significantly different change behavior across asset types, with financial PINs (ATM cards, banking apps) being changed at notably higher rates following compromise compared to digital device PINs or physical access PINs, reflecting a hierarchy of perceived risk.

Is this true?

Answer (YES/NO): NO